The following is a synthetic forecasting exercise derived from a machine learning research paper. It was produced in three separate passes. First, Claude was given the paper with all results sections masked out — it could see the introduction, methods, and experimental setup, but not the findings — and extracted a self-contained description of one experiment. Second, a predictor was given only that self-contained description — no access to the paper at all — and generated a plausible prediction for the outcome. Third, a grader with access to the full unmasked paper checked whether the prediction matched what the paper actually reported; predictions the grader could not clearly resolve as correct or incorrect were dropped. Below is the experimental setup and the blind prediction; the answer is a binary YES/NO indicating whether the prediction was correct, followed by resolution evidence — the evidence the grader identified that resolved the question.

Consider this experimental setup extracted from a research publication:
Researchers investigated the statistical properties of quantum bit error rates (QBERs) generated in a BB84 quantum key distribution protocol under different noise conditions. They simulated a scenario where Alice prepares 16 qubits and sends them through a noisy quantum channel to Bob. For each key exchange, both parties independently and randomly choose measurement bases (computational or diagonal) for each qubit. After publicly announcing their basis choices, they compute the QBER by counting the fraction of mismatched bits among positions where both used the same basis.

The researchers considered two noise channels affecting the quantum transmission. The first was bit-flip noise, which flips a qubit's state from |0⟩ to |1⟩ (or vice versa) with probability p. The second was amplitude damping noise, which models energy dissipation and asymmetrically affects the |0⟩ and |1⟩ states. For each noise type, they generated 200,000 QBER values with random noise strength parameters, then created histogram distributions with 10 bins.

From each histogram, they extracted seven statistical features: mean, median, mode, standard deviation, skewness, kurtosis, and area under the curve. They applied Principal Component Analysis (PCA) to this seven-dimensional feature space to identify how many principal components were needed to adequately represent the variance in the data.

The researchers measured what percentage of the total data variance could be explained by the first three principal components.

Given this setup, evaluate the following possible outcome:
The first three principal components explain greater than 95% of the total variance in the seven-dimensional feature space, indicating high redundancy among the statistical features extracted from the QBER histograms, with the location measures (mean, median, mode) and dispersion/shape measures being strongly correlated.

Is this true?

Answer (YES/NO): NO